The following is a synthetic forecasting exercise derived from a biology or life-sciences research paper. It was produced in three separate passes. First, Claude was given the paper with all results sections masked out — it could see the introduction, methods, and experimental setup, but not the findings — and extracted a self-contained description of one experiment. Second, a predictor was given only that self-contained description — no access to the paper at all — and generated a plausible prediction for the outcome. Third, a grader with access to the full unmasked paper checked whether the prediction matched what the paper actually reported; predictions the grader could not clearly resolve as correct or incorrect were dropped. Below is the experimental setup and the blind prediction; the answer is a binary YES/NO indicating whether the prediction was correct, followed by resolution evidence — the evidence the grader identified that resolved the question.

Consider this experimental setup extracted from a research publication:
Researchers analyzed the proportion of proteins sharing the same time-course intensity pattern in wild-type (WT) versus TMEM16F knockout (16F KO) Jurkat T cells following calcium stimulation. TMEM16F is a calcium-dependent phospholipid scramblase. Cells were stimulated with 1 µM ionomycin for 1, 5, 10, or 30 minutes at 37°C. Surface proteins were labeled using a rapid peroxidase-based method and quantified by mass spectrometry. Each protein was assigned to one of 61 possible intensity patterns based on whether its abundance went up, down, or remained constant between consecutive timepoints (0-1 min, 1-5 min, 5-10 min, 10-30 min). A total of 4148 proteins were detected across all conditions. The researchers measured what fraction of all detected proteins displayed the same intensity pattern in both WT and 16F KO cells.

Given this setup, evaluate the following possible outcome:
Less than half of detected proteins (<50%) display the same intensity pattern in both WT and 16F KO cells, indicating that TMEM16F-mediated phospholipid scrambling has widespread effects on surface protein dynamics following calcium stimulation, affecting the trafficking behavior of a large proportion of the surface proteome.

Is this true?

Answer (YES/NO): YES